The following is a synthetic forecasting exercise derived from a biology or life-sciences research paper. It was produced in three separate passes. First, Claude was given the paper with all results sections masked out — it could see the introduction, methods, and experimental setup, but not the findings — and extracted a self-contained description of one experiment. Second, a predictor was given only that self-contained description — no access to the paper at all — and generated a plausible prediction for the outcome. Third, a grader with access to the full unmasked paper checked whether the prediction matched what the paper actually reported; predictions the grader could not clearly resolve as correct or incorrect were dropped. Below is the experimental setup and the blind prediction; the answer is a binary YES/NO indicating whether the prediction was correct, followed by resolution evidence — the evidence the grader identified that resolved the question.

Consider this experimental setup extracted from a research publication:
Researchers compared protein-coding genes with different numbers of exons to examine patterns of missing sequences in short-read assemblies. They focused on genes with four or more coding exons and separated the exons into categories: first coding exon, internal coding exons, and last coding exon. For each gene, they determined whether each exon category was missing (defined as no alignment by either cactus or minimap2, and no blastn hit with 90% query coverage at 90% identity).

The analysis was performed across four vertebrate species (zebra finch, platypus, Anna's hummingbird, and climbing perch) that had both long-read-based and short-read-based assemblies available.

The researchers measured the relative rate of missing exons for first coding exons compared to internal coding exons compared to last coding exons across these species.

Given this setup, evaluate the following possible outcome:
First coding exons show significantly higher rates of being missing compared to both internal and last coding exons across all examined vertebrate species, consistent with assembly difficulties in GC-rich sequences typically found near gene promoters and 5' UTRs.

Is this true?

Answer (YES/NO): NO